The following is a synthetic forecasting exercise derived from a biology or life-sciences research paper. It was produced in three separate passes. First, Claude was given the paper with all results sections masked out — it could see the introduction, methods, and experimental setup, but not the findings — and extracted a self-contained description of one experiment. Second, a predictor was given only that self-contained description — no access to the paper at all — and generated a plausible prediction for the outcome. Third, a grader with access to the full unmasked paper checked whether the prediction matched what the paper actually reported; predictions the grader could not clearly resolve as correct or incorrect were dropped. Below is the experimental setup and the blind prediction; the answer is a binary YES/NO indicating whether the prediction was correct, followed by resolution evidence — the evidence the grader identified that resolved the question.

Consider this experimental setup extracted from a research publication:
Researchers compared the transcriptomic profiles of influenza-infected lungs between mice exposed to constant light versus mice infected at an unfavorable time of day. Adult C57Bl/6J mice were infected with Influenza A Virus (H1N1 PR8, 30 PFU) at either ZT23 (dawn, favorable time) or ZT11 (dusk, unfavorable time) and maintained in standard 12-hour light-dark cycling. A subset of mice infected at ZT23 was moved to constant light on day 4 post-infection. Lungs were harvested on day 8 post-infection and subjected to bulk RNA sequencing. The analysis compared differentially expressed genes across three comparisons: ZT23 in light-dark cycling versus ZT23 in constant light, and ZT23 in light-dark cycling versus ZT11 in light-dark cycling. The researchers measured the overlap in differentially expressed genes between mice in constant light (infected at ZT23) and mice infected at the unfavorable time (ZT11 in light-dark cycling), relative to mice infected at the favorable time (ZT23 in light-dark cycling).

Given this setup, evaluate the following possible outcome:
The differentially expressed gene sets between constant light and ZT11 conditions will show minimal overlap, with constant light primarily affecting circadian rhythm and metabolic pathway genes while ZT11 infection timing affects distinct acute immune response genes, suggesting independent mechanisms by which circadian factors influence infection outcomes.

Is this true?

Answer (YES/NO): NO